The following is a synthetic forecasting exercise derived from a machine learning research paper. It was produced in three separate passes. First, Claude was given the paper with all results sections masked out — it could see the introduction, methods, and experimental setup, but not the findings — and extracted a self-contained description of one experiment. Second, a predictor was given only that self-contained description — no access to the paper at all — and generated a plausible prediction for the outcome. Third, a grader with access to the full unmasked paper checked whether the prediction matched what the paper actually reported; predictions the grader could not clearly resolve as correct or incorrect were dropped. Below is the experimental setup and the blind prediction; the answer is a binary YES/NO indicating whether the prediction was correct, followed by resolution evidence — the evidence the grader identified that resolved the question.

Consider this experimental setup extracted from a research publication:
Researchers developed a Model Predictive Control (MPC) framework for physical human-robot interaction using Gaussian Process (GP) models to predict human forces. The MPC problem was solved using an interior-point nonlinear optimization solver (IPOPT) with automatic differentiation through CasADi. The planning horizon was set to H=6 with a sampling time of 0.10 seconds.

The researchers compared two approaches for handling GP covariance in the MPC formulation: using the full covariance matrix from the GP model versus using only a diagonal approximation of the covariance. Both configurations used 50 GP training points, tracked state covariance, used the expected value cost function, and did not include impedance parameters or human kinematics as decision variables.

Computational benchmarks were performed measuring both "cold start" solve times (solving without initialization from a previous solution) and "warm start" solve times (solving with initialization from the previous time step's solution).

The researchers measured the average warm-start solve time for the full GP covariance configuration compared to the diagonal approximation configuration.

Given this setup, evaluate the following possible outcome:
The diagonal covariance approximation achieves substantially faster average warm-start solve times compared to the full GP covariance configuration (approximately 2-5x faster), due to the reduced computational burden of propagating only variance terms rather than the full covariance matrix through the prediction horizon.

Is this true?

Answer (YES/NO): YES